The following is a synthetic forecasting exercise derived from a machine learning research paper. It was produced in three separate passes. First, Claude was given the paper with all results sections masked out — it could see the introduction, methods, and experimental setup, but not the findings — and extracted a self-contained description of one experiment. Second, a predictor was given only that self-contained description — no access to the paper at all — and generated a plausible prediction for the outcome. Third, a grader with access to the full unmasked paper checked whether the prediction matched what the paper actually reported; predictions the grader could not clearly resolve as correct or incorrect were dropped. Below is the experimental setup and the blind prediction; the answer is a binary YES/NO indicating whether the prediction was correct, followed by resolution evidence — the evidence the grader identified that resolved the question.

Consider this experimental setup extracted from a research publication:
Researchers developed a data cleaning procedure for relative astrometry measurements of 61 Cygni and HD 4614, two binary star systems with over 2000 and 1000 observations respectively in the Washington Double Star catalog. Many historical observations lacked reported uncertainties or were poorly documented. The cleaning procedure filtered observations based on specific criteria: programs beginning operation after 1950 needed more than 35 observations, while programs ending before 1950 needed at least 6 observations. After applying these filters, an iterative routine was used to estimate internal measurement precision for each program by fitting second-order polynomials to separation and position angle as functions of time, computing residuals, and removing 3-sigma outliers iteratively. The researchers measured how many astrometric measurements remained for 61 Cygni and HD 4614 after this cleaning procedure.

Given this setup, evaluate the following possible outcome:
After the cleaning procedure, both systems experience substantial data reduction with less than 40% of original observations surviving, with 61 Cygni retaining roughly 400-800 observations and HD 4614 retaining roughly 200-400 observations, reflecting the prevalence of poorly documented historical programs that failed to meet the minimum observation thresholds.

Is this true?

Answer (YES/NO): NO